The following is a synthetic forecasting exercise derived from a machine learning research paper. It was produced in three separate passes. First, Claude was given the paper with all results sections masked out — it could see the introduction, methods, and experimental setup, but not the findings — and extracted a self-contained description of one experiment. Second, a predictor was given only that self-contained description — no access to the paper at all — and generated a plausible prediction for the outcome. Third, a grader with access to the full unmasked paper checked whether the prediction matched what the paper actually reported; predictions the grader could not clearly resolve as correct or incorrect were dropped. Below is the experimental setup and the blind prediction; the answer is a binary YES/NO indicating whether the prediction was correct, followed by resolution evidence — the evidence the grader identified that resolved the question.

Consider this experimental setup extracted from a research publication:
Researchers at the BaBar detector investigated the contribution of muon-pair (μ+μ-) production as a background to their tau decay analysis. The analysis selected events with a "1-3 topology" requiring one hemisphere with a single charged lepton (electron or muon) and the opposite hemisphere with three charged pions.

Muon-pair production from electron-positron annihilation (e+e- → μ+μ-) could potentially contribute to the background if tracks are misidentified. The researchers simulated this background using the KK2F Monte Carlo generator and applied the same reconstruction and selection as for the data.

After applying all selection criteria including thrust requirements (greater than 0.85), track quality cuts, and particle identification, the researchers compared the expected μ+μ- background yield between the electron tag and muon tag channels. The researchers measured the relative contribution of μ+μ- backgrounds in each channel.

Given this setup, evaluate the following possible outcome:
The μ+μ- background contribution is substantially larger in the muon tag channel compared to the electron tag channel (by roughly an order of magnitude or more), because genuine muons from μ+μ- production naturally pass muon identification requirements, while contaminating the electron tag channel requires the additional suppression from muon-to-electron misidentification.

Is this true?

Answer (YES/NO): YES